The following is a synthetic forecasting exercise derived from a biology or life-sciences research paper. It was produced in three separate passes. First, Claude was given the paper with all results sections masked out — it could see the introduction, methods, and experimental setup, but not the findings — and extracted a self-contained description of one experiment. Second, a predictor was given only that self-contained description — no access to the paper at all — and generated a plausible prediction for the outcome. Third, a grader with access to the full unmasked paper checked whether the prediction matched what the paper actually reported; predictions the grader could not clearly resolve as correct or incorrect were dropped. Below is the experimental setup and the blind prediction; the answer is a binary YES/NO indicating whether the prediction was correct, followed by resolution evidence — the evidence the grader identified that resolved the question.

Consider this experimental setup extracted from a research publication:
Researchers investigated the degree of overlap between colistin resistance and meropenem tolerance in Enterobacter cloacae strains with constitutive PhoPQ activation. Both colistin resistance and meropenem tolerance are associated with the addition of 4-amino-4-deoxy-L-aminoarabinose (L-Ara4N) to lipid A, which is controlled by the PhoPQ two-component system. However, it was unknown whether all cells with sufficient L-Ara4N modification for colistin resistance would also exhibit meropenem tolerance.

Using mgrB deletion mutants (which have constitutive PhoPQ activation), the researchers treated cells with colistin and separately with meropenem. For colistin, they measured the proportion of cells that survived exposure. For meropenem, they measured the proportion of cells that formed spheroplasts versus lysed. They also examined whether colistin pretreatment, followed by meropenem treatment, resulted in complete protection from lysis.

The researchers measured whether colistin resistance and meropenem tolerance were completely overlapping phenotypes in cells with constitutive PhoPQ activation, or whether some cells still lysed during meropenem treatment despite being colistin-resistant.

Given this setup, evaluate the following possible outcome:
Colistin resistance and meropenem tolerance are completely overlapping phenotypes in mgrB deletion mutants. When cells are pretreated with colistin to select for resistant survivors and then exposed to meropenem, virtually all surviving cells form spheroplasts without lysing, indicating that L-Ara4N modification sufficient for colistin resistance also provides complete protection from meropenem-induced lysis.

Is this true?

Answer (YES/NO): NO